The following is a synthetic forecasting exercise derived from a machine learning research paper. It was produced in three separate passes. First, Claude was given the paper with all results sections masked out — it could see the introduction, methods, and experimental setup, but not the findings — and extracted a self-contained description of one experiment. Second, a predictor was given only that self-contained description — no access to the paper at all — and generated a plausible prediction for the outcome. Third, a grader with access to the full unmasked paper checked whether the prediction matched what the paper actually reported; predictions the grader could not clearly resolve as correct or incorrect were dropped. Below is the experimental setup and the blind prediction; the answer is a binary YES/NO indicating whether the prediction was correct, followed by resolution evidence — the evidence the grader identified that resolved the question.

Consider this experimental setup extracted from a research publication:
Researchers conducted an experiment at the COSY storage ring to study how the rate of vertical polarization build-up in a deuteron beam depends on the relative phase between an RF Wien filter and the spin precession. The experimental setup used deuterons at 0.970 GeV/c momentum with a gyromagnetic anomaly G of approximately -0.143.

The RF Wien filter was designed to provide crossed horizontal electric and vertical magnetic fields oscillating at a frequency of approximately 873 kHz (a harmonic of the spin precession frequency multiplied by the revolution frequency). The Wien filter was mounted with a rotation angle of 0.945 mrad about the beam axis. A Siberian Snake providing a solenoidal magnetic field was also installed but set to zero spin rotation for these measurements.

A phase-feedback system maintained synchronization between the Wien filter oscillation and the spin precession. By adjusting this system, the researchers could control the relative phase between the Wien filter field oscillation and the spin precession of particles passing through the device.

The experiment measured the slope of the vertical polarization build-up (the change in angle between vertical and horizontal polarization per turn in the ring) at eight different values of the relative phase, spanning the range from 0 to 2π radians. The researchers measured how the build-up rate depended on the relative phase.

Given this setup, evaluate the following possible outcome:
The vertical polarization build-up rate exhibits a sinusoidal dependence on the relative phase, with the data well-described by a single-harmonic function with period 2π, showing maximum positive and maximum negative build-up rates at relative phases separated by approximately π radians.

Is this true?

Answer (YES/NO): YES